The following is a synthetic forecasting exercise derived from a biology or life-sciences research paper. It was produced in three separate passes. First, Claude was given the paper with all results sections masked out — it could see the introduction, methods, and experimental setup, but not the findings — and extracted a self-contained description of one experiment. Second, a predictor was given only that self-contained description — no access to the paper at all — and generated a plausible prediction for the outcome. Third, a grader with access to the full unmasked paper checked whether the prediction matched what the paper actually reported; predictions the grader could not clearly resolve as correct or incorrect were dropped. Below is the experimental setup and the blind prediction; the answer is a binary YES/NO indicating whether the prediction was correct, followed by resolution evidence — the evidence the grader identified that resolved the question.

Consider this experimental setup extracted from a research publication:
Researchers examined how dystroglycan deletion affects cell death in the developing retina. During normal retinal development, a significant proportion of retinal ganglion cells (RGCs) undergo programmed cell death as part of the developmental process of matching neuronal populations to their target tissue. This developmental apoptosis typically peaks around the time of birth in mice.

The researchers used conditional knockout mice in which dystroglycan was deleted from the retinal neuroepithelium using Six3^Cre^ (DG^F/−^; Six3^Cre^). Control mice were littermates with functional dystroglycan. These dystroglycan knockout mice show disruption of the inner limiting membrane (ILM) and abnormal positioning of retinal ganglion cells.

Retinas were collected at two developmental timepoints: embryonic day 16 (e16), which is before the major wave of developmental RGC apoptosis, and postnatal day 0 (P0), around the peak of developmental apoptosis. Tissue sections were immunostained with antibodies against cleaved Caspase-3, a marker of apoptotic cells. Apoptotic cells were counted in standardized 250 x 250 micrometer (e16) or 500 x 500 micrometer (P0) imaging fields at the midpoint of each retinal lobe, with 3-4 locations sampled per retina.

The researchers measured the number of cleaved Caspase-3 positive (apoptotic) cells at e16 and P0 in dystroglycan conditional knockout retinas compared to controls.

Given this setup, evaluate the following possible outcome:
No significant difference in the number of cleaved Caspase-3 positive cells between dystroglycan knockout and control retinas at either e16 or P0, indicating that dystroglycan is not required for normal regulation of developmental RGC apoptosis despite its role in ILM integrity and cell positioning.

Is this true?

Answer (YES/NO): NO